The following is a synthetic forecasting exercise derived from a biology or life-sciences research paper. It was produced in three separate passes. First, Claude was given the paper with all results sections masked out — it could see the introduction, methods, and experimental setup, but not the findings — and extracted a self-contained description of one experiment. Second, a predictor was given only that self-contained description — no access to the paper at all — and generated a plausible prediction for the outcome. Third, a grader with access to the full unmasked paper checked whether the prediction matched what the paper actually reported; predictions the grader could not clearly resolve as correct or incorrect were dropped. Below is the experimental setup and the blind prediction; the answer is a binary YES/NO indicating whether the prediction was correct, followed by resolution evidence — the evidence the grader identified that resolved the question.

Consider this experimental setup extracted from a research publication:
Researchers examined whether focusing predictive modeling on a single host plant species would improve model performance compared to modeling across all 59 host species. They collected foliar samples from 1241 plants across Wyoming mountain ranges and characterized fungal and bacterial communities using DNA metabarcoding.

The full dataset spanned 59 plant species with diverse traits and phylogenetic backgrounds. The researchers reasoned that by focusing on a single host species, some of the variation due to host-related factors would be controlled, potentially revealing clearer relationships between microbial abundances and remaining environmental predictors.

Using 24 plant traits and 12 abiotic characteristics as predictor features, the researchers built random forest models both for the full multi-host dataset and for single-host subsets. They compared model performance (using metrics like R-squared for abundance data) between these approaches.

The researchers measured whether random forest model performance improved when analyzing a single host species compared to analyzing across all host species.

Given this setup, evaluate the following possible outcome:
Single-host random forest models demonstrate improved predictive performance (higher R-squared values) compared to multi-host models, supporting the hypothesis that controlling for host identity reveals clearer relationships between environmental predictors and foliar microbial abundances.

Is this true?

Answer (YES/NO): NO